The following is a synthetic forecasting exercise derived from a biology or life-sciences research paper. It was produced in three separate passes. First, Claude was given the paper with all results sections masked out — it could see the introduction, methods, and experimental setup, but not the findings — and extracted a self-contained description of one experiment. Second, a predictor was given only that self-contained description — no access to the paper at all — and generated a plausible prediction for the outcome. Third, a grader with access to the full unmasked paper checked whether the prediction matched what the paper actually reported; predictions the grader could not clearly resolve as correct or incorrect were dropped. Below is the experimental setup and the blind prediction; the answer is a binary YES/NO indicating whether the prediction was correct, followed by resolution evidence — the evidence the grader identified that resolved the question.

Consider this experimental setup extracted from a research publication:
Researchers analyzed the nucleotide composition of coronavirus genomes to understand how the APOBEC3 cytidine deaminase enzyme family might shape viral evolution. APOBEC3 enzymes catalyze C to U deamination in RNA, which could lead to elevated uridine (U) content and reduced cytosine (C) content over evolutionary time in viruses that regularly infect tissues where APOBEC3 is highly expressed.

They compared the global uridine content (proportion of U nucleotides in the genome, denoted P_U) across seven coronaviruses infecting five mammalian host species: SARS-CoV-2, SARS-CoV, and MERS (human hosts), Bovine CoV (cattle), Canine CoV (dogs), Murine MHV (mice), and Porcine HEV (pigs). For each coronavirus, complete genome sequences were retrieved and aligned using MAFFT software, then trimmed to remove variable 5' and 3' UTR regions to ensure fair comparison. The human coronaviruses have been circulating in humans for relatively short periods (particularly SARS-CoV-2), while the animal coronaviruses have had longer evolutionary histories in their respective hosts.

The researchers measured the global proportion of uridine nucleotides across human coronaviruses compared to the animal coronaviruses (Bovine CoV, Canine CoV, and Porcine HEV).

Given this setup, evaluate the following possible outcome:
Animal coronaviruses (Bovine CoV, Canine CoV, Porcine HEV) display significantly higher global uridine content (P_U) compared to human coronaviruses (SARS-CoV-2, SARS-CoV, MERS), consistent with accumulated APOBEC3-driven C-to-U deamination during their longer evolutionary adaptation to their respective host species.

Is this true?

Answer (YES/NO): YES